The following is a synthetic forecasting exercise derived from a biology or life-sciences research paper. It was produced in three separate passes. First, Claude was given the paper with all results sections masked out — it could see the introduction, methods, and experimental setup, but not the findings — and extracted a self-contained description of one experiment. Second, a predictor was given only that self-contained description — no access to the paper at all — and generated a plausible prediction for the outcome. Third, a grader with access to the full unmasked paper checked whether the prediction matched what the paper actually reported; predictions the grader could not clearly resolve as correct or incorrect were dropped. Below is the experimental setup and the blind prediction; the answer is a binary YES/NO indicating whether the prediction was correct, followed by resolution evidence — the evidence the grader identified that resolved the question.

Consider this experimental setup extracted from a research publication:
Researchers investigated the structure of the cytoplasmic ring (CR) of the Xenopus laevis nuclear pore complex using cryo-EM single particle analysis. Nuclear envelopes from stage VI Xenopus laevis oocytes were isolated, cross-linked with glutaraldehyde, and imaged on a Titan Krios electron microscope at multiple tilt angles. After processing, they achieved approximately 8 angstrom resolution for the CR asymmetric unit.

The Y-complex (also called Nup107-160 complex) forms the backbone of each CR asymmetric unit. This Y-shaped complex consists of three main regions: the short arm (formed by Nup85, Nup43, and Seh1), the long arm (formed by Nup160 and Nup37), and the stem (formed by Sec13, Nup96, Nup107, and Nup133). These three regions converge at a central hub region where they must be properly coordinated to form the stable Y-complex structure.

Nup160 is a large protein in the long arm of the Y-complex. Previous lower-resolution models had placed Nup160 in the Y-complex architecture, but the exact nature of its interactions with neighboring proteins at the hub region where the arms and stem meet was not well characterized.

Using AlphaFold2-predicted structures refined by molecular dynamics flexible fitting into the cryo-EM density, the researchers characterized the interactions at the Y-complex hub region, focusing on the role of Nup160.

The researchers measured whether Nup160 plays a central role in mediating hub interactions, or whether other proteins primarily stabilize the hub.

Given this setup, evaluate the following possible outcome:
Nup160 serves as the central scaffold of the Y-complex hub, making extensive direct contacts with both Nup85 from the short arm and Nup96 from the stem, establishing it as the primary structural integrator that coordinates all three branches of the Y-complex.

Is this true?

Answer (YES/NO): YES